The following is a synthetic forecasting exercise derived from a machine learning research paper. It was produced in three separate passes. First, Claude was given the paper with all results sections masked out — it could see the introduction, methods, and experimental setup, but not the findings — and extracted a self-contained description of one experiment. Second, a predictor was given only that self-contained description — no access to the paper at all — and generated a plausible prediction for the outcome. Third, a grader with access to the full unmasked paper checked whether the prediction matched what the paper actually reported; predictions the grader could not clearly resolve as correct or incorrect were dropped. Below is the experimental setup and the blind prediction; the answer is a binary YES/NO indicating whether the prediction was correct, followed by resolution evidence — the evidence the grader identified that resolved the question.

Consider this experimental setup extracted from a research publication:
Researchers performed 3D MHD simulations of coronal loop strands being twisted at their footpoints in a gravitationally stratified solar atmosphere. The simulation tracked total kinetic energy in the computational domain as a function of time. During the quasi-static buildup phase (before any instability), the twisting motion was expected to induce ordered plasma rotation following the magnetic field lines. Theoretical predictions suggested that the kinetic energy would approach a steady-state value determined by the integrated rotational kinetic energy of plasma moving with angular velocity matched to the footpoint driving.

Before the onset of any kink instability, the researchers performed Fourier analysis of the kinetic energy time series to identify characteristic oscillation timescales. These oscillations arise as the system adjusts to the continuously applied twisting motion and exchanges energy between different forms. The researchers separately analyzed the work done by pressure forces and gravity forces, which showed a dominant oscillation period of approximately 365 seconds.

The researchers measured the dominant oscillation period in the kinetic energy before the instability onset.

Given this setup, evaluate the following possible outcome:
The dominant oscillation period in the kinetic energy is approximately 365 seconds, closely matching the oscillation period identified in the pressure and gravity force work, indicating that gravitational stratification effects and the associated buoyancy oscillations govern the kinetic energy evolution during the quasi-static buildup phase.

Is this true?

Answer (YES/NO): NO